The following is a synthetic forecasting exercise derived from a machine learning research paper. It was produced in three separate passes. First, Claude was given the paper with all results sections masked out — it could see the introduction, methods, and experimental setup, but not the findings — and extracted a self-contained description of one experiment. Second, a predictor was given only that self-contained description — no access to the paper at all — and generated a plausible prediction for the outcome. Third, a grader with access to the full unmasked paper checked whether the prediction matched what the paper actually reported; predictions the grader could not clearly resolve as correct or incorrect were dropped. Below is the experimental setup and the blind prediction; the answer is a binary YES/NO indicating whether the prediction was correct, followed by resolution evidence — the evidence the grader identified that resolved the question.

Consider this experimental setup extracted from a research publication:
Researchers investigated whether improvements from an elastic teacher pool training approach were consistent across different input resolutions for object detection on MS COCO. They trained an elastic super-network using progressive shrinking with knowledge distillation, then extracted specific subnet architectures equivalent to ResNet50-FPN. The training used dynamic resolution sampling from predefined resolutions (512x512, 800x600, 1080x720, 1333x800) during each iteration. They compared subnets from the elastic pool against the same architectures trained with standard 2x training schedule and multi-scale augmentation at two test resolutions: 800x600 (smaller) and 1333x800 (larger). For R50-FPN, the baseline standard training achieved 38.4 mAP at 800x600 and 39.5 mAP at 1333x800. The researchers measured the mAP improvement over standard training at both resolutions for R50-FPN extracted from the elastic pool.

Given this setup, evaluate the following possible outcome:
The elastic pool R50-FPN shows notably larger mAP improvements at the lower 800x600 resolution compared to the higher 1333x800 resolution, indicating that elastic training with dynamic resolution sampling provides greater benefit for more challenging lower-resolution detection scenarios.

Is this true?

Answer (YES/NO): NO